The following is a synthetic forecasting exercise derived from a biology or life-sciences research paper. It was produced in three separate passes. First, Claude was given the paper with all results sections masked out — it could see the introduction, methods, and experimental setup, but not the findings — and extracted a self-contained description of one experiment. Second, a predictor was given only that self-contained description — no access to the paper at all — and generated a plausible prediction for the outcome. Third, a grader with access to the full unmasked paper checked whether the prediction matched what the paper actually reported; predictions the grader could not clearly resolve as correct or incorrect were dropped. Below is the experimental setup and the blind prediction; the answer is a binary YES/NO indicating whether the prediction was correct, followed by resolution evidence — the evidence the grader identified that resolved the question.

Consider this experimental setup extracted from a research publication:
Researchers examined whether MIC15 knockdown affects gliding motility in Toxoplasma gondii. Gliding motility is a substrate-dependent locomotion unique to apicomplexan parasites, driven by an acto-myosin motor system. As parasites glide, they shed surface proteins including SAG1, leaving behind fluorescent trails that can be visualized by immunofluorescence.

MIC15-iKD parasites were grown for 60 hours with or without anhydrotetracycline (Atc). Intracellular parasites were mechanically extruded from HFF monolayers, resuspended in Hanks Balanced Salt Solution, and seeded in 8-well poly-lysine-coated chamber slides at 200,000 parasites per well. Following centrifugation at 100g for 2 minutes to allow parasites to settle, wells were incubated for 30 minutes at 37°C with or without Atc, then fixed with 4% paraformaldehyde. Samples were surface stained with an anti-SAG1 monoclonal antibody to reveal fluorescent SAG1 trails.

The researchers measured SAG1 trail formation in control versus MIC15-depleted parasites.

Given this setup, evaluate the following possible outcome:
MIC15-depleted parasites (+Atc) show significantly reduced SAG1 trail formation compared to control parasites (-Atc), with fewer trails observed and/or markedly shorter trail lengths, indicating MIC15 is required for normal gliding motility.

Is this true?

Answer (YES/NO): NO